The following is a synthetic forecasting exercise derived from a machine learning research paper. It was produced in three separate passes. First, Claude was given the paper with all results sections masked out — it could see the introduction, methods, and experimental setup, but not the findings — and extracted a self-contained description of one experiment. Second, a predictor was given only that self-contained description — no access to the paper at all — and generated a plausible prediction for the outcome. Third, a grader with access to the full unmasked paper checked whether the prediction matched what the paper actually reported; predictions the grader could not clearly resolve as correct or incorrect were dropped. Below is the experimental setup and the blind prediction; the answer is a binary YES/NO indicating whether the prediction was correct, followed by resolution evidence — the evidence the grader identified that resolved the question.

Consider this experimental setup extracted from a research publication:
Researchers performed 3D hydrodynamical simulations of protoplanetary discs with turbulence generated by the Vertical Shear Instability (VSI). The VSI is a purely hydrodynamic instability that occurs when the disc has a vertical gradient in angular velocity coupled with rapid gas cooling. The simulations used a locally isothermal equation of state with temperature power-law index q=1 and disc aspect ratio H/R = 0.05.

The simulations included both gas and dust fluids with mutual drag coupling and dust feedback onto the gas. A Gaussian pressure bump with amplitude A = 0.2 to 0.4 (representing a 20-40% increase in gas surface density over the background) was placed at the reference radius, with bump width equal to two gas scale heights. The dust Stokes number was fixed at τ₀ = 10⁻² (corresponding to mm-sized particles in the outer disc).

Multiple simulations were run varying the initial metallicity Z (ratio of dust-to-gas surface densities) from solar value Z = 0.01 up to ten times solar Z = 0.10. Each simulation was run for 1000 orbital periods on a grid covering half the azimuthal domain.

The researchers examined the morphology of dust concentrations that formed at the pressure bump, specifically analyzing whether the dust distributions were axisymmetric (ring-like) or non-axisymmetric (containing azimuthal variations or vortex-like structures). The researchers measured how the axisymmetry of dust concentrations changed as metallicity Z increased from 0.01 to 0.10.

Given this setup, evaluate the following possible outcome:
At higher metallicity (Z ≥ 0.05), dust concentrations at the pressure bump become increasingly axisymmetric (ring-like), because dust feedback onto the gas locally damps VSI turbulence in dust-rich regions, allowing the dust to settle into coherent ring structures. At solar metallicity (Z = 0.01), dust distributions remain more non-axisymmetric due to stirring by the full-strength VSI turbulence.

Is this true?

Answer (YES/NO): YES